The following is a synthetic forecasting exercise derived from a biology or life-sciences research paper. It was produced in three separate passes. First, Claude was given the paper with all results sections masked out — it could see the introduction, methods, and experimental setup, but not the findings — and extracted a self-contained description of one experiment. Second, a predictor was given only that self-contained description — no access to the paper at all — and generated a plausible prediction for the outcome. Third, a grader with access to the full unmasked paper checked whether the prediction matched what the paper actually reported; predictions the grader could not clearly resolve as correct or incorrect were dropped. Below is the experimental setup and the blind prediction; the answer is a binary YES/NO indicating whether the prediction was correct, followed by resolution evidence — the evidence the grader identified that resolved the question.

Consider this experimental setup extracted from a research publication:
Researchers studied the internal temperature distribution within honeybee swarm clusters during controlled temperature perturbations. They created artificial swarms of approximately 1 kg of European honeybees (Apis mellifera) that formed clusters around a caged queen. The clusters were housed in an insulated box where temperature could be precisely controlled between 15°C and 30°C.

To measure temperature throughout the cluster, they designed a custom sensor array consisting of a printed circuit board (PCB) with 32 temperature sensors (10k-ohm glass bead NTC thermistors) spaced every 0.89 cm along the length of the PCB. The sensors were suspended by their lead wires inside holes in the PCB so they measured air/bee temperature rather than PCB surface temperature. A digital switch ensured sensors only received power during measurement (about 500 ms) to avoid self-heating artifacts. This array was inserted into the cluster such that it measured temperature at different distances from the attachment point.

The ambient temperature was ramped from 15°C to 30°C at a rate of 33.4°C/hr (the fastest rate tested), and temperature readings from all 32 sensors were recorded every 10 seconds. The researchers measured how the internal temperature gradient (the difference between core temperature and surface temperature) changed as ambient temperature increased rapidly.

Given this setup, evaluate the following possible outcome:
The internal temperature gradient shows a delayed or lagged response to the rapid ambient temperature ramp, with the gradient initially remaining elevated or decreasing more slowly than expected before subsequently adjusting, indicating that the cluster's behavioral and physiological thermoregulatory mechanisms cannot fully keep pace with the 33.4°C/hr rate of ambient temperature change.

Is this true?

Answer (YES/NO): NO